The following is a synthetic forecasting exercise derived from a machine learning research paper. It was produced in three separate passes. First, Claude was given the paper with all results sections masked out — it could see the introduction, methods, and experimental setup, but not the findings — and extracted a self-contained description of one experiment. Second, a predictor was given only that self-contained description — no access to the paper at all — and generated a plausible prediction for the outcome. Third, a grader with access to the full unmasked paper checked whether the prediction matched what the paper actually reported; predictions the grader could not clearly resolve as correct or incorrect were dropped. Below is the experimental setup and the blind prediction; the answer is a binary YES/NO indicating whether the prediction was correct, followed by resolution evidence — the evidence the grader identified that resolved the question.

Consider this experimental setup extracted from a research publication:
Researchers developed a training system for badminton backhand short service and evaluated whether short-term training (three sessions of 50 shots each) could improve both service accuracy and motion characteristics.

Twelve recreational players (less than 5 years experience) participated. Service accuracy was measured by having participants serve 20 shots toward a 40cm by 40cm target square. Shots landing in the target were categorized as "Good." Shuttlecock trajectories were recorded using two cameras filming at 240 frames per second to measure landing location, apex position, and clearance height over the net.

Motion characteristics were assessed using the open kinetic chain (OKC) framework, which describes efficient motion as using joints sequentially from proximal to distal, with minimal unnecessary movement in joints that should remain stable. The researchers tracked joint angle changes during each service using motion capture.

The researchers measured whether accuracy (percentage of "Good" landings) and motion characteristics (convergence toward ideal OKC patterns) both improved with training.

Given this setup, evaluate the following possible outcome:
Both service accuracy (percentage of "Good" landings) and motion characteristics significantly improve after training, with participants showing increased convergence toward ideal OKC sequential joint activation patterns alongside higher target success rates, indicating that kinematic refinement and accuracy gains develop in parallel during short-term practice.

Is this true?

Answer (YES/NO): NO